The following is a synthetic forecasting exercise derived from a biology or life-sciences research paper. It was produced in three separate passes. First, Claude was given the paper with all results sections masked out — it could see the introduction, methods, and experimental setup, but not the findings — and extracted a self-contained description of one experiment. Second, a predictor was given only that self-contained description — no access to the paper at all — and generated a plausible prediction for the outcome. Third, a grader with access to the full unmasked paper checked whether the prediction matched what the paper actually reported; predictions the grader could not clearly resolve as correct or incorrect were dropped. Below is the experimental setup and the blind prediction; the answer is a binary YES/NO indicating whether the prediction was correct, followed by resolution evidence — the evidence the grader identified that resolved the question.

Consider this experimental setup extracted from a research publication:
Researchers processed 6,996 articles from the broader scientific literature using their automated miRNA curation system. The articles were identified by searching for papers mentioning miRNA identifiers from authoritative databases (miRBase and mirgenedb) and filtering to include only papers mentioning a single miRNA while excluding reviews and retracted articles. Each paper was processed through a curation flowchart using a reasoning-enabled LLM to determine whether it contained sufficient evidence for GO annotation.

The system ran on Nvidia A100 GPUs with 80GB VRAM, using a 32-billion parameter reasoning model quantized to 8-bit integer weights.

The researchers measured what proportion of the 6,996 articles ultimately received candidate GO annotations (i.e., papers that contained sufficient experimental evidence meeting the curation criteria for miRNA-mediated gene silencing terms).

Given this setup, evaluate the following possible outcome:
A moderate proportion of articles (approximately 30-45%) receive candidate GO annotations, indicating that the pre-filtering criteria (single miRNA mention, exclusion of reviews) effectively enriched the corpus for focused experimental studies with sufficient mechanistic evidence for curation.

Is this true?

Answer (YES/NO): NO